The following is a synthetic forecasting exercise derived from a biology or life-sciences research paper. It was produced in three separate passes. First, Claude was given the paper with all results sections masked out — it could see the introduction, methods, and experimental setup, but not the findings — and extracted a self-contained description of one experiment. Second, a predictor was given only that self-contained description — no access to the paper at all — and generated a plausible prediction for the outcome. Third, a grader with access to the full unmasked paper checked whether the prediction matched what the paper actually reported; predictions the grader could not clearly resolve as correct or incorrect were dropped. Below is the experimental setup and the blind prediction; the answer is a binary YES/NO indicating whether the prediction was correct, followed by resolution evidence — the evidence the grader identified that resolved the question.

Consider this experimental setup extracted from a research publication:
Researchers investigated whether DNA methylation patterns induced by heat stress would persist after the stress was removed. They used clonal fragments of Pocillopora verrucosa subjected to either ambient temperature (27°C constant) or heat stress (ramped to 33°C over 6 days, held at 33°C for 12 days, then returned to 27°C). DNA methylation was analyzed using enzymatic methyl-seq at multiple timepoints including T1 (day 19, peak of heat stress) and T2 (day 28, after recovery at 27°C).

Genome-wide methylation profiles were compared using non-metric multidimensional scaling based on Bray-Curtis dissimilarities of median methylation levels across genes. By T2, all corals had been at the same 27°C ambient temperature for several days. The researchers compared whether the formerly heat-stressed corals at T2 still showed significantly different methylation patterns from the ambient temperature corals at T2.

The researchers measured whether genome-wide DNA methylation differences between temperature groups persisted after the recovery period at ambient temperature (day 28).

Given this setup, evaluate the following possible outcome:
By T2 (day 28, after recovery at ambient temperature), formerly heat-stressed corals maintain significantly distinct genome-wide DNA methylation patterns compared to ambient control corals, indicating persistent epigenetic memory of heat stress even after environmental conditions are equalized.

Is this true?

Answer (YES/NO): YES